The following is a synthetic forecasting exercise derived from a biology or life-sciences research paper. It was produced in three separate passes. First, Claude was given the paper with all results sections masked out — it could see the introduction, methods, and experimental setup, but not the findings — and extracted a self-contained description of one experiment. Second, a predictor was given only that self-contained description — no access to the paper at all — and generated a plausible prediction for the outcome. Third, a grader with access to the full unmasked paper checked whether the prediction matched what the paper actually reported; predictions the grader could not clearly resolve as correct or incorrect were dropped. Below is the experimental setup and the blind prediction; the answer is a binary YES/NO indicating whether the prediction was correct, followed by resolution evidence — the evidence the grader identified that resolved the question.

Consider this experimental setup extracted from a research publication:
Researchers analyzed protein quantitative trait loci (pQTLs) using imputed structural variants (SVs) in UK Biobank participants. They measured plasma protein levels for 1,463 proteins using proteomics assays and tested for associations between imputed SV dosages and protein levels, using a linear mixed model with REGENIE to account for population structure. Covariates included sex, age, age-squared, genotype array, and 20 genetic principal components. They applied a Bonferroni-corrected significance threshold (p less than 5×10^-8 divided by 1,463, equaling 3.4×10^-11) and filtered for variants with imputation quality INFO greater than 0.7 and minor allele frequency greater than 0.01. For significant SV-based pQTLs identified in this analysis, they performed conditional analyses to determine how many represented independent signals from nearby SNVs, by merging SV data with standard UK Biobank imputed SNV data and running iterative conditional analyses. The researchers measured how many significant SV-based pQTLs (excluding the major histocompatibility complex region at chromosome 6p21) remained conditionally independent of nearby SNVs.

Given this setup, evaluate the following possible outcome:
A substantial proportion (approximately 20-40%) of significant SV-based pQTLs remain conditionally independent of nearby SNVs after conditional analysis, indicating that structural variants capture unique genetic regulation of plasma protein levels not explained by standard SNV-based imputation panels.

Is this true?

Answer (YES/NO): NO